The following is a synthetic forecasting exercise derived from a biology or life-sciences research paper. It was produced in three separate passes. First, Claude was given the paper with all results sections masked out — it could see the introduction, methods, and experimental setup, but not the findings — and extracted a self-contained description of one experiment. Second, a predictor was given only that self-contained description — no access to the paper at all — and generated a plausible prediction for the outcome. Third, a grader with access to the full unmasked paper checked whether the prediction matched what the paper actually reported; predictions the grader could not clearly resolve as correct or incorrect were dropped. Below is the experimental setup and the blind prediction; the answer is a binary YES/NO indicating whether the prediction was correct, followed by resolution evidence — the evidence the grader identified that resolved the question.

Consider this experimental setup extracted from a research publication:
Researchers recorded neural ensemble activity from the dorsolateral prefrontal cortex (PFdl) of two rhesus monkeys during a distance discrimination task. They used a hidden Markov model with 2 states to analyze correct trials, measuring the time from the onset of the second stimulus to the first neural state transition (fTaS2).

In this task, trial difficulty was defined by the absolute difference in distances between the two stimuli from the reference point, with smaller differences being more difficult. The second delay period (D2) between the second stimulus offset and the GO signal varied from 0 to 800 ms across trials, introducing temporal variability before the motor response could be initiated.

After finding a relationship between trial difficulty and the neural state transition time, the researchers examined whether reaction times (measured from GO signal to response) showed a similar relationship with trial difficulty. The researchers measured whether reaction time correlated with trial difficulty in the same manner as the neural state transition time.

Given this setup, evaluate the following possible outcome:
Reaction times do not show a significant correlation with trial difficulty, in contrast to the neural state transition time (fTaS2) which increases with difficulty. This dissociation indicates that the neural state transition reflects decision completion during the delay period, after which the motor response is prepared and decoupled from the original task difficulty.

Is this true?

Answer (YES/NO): YES